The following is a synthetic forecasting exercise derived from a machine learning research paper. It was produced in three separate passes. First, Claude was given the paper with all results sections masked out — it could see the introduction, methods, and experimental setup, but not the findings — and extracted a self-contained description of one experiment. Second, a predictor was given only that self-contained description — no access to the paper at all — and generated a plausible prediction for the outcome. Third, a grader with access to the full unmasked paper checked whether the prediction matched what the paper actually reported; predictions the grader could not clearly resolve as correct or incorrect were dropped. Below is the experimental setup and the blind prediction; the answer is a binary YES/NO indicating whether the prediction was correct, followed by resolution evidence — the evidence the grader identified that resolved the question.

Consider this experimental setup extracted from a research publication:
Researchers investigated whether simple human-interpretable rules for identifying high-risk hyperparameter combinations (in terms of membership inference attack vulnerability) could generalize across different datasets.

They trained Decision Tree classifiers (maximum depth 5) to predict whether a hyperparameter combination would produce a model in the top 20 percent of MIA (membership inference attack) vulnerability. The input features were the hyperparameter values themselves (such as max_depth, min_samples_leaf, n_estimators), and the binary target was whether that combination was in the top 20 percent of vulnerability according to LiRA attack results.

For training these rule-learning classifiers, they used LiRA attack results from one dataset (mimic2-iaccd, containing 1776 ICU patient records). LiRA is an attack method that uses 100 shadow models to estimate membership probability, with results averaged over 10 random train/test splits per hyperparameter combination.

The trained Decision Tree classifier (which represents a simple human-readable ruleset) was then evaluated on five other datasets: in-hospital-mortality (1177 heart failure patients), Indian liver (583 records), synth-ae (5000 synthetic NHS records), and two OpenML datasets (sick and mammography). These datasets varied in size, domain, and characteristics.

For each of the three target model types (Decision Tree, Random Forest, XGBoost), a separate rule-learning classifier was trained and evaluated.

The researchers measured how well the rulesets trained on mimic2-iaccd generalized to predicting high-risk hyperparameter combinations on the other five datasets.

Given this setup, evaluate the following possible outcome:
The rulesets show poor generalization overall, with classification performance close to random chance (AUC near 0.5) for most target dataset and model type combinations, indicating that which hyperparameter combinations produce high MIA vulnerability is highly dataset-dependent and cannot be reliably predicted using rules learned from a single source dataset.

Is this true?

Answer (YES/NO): NO